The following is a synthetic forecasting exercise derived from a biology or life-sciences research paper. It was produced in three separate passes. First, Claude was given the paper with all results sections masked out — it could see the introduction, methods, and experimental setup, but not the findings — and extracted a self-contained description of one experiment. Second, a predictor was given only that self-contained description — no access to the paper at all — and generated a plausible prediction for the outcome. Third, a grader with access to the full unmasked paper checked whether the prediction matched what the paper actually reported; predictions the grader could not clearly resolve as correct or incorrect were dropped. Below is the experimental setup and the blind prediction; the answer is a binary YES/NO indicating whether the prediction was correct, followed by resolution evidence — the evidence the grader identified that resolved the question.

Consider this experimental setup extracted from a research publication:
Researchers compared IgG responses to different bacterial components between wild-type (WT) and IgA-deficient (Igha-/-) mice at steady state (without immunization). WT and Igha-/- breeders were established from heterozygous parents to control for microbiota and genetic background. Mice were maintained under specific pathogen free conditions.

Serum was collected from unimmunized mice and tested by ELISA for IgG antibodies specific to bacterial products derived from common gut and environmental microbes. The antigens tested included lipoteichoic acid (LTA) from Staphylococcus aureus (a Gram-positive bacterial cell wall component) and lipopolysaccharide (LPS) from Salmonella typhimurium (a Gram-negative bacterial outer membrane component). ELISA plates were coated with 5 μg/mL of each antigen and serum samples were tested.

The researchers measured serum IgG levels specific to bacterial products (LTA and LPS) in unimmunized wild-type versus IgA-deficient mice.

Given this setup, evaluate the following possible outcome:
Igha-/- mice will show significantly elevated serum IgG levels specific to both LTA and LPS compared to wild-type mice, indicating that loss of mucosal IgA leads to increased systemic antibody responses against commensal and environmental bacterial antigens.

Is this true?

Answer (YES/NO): YES